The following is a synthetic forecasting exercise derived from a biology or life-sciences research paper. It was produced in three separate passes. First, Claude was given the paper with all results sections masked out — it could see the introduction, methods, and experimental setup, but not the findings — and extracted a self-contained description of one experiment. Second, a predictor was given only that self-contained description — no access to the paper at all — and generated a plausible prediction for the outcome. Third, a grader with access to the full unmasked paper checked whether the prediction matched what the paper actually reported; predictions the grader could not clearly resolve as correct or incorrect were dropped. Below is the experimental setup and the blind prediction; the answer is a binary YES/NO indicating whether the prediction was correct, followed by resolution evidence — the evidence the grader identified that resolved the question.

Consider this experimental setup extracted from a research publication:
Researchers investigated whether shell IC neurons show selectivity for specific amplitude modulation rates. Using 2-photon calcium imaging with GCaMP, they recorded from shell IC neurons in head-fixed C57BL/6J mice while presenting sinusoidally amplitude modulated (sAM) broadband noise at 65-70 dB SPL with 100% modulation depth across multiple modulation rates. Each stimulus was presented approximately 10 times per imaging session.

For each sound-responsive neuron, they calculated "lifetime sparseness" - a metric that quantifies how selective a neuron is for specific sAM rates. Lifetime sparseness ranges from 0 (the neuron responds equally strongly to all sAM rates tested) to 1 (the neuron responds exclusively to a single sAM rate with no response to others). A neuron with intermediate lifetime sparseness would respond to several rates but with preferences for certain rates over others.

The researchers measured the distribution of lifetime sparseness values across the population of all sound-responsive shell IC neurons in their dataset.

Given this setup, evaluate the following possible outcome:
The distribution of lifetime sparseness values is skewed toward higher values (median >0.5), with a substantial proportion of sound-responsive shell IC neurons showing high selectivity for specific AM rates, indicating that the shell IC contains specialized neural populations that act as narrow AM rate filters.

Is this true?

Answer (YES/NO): NO